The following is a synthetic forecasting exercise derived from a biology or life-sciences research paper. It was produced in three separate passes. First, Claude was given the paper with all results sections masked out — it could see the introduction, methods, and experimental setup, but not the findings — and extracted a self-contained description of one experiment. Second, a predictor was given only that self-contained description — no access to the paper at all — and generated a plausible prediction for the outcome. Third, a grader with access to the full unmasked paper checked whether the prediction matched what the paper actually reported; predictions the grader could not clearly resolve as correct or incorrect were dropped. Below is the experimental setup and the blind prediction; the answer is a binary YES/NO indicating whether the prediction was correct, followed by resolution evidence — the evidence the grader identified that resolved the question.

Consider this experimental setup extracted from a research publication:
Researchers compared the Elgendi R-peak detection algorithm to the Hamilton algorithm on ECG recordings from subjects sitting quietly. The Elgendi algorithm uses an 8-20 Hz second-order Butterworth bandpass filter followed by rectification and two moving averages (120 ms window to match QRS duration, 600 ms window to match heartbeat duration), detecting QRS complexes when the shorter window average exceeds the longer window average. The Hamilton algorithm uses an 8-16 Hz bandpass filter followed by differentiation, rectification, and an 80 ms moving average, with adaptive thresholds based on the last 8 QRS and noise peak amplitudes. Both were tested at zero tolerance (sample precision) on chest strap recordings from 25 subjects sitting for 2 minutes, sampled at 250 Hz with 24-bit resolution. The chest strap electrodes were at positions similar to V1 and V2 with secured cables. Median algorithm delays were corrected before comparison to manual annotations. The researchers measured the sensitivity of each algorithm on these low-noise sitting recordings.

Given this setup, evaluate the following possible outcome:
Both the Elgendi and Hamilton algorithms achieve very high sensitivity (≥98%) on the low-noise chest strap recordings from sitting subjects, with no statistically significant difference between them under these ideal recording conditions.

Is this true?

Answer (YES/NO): NO